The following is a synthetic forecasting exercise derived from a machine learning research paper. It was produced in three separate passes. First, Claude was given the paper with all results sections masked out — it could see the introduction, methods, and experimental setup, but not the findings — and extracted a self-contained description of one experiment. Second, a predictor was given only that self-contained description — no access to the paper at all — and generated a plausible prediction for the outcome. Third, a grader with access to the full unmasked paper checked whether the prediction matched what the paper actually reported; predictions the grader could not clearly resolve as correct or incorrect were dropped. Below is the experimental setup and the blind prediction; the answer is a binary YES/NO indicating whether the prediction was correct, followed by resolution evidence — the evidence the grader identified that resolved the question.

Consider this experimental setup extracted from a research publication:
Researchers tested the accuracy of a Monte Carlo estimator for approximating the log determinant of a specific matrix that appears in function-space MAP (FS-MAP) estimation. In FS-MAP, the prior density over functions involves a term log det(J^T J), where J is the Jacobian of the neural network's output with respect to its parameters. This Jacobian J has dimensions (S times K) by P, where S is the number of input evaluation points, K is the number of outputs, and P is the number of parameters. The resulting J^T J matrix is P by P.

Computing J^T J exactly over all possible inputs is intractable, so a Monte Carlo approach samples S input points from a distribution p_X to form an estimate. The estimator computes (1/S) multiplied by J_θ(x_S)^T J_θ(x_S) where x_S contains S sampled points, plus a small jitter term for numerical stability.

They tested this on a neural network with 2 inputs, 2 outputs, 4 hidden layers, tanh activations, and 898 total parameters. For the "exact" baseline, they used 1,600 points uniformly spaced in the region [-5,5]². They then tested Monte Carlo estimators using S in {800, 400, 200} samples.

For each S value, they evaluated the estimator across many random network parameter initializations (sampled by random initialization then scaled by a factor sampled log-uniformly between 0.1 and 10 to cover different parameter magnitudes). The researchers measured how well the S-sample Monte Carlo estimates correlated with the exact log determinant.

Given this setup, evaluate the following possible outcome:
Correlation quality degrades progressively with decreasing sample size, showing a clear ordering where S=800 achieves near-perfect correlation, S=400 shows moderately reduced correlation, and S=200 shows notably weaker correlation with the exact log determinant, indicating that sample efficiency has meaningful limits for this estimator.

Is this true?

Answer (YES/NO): NO